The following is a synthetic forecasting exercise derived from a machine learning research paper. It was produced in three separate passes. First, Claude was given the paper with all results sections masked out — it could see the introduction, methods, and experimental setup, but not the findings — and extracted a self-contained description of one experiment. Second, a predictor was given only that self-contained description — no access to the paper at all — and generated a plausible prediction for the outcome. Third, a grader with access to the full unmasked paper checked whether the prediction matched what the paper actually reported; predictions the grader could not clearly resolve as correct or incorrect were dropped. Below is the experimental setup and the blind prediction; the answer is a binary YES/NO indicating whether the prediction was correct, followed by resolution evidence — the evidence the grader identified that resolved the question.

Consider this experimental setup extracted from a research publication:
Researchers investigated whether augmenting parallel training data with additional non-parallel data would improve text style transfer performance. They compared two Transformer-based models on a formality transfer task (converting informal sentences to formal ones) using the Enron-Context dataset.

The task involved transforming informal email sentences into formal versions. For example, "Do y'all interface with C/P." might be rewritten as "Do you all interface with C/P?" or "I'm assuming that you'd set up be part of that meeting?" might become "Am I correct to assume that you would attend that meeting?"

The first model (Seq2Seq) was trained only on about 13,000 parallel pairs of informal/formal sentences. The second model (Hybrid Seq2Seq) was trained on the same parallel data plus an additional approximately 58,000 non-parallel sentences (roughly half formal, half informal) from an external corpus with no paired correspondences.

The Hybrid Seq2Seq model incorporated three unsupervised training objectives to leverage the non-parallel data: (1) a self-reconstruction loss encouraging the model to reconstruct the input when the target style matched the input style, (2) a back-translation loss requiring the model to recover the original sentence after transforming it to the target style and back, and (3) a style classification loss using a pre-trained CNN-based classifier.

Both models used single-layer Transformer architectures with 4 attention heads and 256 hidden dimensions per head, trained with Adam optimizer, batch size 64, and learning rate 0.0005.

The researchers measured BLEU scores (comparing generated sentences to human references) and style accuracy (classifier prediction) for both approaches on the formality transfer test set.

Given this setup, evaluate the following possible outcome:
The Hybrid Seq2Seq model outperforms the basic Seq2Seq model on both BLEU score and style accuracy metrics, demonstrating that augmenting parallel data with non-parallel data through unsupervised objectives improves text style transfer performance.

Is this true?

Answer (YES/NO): YES